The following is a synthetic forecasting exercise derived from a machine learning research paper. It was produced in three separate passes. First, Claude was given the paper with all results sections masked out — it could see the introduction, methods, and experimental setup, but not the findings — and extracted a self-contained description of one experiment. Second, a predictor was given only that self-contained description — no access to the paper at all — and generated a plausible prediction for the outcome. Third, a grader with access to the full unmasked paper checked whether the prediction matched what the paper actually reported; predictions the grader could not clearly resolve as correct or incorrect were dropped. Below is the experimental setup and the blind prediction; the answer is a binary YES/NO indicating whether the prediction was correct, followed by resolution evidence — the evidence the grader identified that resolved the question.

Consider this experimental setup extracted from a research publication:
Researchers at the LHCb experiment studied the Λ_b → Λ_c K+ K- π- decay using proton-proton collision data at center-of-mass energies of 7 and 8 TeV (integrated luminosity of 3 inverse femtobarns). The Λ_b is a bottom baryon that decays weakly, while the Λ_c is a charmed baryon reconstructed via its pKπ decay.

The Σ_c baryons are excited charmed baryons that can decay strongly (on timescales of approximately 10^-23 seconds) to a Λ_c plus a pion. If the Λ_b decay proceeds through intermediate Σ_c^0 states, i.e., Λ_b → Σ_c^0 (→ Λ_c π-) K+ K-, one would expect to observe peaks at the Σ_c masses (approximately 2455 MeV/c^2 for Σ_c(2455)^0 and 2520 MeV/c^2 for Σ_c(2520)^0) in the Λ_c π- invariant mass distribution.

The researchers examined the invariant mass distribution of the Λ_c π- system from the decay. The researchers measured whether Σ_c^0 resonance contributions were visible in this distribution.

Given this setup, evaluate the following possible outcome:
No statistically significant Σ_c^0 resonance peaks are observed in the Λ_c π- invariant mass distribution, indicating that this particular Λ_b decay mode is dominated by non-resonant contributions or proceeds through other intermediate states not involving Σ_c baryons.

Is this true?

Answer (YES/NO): NO